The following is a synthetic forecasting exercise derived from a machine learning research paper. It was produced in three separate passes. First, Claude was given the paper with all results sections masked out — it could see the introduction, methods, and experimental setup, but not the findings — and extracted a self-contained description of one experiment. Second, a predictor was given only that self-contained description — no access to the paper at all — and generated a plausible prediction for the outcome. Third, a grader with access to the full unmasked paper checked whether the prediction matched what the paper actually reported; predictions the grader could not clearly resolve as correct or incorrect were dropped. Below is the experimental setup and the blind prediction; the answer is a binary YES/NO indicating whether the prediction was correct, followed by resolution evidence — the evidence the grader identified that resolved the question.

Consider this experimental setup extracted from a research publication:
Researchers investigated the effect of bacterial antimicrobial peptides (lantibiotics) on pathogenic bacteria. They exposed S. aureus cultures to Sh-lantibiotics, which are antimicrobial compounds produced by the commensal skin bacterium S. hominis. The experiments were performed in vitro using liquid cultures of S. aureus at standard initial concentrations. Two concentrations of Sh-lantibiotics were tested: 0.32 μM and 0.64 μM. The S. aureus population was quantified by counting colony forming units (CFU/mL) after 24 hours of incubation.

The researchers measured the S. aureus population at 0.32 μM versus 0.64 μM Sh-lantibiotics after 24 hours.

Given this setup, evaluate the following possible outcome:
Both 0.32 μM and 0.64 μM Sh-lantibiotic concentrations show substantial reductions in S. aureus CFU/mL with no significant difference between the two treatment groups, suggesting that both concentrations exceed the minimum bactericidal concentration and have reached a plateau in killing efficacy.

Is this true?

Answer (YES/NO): NO